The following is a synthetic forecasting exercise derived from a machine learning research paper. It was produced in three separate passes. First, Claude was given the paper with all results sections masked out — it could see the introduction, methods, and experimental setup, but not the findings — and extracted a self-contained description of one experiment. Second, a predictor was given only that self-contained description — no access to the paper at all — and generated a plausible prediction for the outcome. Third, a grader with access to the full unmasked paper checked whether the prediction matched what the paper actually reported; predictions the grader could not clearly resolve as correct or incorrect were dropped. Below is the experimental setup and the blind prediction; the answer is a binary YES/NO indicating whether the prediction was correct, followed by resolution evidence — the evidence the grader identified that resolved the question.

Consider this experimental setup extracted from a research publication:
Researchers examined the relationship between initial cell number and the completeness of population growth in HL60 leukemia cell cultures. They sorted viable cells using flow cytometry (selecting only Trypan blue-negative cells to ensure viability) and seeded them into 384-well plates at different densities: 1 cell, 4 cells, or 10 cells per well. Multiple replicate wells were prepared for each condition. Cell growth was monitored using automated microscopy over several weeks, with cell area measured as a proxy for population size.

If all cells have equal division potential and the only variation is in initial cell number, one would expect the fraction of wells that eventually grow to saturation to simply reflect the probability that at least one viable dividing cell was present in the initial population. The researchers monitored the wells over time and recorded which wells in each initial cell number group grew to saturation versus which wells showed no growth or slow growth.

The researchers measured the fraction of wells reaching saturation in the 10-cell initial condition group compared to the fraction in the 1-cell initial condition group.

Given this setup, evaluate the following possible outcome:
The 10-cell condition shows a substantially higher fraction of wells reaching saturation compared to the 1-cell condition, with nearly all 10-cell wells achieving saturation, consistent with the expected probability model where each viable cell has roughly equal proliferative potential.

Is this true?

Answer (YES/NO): NO